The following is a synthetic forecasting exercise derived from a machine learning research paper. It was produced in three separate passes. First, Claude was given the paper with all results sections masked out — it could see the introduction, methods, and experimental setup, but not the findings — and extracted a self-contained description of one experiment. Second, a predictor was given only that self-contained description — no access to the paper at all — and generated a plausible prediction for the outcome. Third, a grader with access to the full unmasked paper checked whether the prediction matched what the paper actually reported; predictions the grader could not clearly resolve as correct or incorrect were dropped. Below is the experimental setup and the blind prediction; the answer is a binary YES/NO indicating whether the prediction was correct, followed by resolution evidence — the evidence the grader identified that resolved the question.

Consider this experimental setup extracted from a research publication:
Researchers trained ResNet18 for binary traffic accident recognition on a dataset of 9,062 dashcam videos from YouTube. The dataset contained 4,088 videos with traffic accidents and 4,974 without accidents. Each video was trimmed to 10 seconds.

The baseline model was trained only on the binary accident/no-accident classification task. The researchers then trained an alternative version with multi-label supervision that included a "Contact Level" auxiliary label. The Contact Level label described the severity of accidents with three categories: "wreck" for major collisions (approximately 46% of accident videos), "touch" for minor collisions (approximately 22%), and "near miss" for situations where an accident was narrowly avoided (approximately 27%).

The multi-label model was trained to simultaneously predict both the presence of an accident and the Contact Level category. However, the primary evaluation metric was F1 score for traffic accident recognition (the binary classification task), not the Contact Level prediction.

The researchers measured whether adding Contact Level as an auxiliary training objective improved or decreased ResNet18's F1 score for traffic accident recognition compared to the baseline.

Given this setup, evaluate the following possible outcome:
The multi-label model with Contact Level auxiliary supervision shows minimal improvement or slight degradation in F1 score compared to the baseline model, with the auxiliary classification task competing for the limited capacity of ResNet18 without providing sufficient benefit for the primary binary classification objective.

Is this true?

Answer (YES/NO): YES